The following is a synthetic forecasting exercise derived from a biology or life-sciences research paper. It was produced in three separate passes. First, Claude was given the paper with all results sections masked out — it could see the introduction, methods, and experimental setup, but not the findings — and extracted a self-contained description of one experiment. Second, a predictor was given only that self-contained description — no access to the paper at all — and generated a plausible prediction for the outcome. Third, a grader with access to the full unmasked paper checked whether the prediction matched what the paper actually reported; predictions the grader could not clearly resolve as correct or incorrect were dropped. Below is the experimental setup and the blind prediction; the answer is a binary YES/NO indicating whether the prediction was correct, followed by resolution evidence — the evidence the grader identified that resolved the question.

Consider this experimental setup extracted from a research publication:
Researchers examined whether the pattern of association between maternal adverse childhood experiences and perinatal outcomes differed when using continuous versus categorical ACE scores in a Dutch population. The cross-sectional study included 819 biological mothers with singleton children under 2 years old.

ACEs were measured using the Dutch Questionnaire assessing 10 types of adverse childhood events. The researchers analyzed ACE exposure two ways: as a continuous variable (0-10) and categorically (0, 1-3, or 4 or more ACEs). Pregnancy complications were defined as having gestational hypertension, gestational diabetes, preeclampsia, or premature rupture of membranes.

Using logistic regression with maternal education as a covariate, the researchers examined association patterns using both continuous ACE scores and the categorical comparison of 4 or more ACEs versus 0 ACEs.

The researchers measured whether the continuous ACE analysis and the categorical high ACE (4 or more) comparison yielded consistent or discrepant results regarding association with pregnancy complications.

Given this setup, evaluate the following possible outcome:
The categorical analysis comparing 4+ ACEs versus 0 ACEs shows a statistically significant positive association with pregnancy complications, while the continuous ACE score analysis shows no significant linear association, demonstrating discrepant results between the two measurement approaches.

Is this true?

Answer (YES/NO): YES